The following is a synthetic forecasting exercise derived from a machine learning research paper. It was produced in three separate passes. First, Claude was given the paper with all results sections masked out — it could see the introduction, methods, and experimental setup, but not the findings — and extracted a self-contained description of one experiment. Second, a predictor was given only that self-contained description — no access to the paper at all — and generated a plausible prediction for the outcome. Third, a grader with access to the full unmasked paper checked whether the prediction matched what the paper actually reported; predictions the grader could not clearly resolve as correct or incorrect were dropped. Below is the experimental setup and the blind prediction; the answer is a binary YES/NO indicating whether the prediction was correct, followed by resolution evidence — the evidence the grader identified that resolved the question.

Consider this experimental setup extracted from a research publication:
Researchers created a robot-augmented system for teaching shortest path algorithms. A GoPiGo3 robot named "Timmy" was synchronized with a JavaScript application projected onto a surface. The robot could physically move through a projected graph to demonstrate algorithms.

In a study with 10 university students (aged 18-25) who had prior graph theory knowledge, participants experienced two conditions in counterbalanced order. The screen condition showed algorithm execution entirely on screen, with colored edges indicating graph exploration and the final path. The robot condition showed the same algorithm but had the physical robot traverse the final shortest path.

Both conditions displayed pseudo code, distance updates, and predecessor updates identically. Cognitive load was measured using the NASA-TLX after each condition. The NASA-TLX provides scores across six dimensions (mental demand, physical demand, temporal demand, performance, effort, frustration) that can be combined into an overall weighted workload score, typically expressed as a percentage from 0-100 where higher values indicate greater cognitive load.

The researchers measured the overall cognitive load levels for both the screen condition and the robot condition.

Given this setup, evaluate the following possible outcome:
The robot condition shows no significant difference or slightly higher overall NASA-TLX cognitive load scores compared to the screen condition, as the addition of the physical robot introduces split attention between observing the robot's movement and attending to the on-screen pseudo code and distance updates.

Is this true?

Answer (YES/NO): YES